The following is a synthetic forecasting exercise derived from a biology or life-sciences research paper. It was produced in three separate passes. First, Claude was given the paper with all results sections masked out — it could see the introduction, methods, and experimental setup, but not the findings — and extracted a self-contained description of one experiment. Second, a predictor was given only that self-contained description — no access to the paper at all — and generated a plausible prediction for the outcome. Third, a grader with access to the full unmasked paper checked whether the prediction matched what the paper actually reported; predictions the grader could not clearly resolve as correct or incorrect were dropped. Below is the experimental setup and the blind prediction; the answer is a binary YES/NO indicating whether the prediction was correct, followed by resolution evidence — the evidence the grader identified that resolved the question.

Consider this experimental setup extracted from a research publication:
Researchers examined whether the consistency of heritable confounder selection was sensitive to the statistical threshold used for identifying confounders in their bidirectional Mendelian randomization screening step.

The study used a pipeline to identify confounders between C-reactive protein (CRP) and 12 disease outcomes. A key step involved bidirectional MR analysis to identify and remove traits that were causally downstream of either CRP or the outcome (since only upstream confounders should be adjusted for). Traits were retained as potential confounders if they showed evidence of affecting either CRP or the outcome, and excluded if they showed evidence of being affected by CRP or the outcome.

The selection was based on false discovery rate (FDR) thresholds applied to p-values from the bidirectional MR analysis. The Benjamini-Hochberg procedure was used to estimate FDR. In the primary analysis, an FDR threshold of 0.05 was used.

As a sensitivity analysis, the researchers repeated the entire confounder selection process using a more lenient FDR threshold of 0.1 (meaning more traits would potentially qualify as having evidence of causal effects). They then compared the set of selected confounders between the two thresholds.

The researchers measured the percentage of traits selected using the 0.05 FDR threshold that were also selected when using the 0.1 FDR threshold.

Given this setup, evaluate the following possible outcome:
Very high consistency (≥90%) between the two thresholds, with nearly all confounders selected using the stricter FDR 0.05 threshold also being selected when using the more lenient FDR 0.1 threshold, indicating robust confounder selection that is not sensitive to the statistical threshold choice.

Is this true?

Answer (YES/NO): NO